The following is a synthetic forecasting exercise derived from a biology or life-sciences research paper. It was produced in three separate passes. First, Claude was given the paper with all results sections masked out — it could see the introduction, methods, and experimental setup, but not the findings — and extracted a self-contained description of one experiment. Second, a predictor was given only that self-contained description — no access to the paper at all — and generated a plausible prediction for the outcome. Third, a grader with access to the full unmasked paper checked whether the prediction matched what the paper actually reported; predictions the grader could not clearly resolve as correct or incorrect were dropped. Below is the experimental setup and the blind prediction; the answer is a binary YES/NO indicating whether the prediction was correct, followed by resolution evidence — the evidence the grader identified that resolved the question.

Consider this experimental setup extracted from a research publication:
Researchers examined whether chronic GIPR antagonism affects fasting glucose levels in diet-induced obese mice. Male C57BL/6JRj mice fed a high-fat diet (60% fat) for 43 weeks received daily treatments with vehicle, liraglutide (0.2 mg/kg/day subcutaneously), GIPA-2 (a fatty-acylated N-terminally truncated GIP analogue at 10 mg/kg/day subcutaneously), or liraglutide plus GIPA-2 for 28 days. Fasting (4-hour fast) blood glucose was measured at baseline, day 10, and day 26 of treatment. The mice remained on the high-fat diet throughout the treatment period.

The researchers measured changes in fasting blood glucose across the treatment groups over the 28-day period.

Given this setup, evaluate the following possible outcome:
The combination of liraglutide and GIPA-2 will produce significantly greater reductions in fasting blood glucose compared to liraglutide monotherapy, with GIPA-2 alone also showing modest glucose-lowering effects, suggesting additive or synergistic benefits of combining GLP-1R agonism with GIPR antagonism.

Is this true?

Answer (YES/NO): NO